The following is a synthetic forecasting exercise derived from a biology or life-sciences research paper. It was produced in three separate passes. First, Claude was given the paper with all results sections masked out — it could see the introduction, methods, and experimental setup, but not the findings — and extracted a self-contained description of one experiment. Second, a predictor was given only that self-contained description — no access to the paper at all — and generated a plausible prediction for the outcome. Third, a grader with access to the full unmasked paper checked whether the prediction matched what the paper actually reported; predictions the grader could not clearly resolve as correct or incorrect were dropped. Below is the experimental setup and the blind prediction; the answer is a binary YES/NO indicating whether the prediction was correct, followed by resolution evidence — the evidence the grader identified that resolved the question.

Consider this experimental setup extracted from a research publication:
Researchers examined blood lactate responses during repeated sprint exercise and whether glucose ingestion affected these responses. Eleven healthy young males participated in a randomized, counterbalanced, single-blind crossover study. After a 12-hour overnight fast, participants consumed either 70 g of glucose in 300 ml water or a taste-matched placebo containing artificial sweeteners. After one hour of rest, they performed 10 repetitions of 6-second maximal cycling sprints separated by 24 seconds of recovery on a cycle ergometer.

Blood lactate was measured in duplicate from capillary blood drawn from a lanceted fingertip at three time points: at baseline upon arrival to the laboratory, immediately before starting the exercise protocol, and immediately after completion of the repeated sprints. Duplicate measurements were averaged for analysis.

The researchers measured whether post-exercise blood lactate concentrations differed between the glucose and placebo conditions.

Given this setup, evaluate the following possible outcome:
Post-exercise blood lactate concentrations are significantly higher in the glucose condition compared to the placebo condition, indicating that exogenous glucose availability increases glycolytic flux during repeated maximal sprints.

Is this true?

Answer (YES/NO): NO